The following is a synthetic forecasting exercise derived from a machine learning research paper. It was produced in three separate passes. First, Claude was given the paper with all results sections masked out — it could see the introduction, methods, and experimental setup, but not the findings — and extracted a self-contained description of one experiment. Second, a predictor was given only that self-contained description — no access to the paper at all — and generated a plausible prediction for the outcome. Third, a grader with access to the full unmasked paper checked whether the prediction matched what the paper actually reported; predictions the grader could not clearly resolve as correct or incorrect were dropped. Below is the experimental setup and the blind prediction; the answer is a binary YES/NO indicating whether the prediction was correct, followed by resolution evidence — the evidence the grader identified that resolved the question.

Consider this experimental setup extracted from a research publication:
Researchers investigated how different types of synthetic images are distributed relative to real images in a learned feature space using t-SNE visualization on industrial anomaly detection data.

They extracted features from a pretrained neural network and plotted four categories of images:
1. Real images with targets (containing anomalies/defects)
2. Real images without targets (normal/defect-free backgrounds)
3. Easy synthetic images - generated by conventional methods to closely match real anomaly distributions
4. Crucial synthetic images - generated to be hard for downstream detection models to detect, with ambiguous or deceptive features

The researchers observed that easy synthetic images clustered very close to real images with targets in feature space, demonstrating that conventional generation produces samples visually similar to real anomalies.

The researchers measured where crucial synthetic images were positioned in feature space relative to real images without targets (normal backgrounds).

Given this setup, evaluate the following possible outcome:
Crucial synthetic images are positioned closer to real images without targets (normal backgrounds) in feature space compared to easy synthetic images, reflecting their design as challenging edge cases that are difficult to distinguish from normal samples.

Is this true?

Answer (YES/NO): YES